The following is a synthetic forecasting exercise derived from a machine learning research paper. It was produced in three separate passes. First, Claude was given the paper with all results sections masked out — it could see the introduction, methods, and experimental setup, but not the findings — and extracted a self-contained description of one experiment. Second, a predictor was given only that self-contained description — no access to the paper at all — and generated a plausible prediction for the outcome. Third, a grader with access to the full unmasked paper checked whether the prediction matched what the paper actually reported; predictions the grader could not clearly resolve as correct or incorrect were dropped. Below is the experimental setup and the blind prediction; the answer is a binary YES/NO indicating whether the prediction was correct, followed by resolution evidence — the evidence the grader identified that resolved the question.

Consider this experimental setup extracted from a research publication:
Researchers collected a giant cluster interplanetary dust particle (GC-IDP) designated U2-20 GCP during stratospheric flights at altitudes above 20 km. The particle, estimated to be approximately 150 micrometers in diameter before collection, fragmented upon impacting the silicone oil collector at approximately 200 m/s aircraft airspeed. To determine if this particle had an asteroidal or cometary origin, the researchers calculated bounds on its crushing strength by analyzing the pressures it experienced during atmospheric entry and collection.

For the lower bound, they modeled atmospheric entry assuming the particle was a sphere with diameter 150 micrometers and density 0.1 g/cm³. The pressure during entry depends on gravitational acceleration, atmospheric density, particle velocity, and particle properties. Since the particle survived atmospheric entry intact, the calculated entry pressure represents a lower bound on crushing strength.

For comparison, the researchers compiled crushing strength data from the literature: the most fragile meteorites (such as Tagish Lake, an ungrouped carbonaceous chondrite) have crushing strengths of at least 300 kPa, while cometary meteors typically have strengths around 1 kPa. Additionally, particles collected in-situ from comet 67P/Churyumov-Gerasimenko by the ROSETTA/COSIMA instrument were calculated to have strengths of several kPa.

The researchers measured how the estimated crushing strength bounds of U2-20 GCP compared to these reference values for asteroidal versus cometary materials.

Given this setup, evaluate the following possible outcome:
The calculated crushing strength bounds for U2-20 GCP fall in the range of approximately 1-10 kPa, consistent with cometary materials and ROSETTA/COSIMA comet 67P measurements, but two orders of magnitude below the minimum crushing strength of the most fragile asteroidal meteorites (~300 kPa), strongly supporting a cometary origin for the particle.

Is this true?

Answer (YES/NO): NO